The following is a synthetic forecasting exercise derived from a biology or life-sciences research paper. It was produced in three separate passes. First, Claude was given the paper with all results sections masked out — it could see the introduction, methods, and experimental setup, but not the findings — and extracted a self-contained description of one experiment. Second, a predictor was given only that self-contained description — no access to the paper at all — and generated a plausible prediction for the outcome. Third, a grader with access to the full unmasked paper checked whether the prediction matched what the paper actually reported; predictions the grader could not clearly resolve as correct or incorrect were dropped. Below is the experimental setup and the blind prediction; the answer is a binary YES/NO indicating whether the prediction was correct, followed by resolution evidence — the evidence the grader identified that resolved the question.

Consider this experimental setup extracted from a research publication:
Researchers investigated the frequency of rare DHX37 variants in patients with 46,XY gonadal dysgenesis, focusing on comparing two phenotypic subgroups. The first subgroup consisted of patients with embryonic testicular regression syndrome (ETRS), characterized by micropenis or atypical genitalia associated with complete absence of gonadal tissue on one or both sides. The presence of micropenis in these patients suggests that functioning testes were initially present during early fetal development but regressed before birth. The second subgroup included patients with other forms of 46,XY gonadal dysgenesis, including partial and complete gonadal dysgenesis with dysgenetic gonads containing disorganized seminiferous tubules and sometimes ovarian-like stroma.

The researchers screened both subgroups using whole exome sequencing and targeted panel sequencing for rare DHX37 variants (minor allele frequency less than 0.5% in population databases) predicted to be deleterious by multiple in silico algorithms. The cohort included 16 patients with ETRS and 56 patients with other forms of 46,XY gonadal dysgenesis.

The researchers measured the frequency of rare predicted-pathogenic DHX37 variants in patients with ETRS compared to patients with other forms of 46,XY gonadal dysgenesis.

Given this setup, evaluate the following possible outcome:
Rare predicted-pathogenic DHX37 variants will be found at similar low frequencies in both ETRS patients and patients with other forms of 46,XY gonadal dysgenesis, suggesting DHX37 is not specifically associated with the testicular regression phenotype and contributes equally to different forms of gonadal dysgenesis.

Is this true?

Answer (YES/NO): NO